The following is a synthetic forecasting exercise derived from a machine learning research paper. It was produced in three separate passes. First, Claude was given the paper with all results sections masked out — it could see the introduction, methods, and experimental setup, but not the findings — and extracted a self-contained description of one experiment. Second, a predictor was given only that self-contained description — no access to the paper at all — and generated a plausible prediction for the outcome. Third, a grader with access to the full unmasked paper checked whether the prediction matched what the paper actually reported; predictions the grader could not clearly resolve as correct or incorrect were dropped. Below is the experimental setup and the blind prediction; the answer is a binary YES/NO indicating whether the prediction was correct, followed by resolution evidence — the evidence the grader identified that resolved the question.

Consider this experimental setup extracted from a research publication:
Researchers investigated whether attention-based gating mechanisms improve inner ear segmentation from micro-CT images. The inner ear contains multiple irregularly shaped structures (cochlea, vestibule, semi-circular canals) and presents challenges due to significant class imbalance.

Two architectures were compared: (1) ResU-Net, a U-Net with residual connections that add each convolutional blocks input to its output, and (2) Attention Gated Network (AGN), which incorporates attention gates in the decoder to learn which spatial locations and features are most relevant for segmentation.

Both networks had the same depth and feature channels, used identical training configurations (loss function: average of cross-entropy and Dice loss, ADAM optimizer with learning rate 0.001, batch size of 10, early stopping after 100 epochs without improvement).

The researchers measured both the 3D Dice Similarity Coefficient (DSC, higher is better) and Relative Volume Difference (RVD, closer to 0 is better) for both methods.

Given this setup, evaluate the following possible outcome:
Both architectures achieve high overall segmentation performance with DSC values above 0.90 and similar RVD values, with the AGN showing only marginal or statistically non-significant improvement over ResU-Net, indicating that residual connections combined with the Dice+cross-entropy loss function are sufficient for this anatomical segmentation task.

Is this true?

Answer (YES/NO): YES